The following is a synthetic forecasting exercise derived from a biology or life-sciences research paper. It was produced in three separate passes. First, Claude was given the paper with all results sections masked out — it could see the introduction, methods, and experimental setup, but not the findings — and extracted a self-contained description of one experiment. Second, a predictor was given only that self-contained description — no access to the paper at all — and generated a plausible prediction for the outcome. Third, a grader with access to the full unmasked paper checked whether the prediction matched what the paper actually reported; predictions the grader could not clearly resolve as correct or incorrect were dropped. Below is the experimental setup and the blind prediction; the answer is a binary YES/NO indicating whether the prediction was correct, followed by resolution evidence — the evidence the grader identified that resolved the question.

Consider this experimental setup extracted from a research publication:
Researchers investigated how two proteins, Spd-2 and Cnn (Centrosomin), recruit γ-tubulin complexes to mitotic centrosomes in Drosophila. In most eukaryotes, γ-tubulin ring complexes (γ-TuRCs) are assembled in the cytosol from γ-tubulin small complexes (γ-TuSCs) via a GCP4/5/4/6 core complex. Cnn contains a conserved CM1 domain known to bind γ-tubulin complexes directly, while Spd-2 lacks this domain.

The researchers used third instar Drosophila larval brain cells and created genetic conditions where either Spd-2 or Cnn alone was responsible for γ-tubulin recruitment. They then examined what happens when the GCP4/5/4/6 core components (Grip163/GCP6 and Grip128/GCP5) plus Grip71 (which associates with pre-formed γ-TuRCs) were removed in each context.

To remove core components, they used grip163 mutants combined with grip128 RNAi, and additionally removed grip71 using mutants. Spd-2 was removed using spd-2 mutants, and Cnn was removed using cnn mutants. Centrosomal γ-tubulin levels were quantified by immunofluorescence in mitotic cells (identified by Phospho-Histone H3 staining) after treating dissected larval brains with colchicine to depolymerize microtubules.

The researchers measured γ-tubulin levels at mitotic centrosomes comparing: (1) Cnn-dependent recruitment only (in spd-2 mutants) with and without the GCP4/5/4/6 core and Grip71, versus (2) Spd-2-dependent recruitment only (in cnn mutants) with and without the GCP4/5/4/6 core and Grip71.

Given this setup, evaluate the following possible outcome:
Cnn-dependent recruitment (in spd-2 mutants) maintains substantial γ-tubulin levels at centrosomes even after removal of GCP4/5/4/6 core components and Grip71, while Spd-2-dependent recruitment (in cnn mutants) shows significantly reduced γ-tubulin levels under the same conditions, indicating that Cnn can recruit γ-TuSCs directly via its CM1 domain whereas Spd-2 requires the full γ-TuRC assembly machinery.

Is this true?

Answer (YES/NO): YES